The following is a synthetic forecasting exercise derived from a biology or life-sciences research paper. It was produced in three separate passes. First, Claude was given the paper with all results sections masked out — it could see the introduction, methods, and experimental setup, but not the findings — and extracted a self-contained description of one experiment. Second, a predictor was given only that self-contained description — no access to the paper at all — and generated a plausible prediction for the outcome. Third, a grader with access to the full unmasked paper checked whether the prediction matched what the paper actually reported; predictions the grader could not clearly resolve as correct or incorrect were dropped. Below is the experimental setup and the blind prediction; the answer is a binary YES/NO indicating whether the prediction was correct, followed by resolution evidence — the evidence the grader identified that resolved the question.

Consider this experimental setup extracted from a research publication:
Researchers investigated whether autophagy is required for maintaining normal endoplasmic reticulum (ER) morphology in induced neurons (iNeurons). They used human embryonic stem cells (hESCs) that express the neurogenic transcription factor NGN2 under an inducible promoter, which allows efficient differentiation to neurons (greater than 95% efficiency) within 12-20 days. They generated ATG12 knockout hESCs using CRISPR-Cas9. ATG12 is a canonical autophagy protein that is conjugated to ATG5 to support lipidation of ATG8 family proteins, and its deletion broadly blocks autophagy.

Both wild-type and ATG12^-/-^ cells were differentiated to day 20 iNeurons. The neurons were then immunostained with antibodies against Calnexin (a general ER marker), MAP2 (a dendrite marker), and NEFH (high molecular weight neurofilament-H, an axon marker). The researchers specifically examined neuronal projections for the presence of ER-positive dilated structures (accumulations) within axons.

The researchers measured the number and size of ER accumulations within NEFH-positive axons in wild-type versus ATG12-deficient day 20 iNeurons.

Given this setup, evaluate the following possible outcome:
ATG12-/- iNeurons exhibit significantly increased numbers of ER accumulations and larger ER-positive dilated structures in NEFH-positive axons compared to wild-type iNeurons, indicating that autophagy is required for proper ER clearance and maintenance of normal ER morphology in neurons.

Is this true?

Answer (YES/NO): YES